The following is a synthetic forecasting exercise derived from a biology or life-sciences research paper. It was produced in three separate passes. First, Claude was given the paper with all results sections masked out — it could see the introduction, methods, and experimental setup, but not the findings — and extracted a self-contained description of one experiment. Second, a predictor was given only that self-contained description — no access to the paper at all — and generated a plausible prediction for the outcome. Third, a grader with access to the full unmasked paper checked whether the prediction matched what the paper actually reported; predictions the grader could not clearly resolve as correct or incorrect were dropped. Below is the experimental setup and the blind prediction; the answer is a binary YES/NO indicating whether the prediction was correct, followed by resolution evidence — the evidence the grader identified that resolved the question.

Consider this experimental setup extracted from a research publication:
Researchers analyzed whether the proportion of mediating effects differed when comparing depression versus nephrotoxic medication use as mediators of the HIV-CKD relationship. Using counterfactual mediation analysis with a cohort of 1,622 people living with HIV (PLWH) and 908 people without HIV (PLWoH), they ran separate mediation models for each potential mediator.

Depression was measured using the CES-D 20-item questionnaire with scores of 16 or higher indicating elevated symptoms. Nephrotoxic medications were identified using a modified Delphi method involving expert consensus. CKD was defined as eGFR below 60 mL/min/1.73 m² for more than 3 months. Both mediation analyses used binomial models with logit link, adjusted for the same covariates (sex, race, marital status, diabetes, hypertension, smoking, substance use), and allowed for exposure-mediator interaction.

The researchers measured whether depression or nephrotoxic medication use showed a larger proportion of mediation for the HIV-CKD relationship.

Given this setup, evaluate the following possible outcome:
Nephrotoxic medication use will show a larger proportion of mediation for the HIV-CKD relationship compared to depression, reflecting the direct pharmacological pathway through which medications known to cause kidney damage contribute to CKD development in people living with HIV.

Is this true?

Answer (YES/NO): YES